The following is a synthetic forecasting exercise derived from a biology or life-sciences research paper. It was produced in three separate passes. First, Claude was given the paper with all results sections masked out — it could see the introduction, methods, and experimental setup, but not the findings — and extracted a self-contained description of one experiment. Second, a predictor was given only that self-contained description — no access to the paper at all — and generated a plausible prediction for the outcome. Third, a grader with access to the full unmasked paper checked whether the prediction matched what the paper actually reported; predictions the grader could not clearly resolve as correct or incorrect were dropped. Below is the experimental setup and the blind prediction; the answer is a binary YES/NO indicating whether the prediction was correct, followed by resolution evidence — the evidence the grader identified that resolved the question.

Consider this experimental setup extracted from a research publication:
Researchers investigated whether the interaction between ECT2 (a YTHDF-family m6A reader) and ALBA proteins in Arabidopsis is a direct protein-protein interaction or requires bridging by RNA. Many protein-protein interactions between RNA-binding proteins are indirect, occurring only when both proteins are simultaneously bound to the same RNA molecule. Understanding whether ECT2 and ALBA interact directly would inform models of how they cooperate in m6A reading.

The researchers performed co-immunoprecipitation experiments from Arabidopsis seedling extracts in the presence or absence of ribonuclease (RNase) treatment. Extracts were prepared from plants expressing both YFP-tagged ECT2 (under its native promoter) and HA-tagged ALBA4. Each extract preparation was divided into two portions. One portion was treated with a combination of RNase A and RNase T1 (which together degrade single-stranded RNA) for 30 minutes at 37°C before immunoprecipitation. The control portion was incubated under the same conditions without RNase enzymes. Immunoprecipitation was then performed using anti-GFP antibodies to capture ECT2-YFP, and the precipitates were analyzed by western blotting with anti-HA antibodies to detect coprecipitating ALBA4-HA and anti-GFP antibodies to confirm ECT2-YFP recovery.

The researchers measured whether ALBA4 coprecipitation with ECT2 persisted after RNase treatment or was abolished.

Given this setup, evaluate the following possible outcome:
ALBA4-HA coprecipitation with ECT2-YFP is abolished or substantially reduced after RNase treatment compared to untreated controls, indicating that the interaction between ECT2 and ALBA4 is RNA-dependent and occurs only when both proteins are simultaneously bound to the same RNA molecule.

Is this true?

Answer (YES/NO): NO